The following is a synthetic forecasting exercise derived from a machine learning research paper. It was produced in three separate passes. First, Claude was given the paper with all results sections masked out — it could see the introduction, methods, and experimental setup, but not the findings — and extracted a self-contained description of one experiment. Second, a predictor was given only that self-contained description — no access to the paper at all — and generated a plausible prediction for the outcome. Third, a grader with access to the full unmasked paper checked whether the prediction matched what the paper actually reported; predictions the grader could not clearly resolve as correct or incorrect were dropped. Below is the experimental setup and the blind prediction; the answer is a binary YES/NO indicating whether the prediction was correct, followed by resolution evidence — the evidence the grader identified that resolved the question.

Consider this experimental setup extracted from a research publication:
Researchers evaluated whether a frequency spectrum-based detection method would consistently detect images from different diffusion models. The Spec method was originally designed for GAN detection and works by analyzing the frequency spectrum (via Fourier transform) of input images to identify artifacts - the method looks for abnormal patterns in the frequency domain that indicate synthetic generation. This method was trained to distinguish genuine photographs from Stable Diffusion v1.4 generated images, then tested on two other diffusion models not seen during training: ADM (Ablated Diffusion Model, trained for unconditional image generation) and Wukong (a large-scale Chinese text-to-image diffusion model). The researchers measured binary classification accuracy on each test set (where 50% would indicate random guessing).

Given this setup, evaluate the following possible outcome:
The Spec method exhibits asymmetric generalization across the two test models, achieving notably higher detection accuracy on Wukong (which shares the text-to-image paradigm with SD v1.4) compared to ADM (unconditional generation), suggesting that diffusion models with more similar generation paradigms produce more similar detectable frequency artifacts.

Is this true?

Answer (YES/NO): YES